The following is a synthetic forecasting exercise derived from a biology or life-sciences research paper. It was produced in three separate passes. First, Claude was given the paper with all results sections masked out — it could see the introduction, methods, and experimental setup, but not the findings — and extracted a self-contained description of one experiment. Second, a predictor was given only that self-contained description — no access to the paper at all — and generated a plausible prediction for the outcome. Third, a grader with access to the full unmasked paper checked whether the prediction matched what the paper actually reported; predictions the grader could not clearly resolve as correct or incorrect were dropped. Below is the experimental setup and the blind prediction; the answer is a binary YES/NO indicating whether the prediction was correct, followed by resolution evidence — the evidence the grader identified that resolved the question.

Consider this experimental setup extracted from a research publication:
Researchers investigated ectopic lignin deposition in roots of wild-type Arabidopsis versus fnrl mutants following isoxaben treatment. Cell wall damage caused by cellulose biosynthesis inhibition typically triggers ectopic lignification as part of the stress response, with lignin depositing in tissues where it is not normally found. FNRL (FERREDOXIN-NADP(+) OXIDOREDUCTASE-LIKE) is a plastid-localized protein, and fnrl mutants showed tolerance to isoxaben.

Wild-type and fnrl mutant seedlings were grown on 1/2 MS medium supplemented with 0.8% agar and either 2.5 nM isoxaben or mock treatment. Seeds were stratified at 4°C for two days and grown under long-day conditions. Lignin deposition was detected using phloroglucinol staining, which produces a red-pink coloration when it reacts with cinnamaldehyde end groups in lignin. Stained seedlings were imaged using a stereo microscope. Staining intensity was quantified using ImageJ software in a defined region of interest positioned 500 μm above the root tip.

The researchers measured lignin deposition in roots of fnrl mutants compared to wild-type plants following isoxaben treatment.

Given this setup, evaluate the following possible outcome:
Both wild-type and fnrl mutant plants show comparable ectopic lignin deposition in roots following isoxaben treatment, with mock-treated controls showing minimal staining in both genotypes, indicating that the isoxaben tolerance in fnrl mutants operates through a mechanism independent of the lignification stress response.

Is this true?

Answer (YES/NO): NO